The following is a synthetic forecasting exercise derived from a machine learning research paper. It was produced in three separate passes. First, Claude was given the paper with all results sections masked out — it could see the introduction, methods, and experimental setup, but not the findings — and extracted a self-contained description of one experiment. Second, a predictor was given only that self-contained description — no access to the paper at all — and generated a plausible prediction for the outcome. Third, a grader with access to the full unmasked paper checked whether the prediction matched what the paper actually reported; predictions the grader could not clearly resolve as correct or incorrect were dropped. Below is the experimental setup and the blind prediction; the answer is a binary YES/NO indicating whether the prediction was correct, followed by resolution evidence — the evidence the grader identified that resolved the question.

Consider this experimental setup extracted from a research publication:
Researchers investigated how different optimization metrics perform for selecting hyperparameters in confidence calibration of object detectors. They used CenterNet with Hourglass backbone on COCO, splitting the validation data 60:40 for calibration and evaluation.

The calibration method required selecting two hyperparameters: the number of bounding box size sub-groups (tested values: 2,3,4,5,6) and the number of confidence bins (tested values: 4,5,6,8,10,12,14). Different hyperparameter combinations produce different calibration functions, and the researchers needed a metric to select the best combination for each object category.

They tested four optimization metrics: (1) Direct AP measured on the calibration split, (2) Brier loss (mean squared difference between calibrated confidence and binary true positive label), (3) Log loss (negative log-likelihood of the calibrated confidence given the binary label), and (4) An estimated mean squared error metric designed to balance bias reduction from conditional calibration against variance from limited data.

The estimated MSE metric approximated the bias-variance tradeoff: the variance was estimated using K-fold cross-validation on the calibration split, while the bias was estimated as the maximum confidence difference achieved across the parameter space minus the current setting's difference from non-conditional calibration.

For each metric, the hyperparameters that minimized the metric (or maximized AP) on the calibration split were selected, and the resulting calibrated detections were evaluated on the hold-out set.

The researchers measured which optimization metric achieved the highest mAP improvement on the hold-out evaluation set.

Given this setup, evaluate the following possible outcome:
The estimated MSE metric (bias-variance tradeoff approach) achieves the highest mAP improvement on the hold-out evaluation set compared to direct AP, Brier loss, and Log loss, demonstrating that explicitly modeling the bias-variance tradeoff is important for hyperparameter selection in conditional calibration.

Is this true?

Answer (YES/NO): YES